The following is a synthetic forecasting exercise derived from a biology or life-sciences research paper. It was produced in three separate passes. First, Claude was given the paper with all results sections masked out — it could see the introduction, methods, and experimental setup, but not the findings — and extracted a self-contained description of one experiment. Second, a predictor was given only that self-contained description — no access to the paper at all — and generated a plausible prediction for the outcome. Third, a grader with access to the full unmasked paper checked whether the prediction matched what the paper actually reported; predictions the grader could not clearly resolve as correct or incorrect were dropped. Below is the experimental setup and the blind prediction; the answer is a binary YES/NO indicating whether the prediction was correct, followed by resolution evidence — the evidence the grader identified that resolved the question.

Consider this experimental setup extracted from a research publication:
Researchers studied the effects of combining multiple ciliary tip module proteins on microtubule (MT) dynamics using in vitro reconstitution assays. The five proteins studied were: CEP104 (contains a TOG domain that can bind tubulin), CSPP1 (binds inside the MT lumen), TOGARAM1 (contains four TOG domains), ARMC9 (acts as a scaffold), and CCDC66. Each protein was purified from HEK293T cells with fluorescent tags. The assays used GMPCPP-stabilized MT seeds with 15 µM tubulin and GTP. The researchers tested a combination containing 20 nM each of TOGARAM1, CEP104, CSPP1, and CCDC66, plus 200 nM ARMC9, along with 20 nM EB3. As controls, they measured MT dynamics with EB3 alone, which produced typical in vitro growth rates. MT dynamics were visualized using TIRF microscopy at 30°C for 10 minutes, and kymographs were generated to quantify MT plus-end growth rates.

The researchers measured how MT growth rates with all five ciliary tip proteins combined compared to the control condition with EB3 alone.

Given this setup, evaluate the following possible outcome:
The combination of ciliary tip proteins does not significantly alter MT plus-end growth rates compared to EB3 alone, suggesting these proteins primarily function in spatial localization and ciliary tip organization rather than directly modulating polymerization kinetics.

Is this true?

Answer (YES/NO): NO